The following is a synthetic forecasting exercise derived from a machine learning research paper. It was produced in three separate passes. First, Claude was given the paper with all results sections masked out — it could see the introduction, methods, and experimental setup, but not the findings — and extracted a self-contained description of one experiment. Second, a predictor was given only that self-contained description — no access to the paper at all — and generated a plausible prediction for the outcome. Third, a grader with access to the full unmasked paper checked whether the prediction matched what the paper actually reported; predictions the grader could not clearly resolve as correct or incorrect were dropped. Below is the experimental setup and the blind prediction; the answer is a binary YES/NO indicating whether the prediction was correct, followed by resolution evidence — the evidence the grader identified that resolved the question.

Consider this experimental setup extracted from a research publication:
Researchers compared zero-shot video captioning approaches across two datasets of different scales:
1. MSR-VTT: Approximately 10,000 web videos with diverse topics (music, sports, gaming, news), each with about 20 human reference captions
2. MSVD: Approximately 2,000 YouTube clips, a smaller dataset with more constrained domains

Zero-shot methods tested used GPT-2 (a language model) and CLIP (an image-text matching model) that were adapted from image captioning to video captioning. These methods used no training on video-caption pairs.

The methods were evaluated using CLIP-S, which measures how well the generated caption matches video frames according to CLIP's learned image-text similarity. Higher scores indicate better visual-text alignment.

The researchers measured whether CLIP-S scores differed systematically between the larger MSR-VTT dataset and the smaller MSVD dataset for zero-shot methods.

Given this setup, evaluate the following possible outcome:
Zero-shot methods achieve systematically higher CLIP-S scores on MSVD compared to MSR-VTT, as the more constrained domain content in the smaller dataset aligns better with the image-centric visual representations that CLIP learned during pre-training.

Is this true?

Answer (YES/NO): YES